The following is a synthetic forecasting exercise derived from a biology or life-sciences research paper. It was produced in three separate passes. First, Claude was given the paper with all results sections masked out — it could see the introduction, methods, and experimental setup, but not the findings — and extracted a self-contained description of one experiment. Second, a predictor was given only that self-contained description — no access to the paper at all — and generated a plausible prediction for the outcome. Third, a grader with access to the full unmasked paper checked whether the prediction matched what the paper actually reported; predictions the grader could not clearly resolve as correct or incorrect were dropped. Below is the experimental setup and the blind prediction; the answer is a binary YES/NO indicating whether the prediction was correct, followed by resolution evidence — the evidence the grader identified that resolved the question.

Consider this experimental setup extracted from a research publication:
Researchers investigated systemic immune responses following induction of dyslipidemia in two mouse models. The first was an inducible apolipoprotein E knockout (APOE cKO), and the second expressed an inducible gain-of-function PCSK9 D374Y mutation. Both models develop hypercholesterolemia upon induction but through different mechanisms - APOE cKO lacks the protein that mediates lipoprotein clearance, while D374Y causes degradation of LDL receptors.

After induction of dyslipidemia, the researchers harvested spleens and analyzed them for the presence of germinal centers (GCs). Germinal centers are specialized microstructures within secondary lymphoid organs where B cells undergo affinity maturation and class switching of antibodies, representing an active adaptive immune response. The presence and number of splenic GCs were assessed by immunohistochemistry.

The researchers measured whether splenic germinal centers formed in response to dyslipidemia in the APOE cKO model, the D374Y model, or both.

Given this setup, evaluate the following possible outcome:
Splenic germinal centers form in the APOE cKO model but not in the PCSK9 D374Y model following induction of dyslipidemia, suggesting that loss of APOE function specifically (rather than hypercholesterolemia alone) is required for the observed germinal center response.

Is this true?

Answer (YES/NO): YES